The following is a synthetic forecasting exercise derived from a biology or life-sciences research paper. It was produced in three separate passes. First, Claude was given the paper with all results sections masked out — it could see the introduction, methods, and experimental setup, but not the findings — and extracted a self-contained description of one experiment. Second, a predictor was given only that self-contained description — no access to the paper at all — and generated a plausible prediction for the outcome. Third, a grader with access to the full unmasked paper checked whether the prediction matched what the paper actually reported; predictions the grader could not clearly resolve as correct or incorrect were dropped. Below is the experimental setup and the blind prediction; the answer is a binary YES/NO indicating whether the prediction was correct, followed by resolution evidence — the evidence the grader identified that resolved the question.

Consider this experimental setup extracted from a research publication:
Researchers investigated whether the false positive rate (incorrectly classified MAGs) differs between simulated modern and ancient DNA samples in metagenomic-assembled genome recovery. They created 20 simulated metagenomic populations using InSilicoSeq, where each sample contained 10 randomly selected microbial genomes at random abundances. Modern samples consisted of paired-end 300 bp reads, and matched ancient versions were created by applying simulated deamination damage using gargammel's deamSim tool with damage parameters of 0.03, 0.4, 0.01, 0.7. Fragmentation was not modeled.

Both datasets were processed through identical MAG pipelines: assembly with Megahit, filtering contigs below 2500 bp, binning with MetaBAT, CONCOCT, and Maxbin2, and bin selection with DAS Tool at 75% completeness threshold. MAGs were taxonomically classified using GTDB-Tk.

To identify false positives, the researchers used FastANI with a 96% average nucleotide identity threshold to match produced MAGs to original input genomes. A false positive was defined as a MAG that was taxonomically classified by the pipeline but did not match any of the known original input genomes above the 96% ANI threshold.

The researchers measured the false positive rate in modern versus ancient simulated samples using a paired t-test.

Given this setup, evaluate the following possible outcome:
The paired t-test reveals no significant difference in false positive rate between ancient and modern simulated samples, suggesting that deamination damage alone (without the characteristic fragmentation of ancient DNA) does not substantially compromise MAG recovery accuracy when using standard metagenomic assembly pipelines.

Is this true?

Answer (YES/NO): YES